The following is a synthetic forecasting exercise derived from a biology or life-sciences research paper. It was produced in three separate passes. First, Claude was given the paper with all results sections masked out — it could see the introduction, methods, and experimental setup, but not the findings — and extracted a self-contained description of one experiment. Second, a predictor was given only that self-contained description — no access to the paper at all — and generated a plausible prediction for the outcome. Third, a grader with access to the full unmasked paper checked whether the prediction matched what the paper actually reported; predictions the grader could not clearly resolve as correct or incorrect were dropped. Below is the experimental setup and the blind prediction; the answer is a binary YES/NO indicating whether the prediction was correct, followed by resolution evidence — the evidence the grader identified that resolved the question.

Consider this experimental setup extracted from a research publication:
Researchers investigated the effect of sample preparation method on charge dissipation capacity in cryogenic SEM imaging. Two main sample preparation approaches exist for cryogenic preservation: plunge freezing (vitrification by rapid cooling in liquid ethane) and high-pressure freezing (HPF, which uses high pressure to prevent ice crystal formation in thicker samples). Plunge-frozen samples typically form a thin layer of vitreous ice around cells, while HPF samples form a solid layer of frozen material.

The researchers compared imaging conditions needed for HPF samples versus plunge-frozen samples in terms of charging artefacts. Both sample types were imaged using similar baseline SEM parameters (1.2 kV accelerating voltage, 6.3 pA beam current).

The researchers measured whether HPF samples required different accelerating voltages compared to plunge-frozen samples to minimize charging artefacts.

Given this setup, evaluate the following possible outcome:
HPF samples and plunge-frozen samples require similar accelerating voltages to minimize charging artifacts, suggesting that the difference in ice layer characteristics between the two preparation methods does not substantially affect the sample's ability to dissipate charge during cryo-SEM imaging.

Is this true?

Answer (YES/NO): NO